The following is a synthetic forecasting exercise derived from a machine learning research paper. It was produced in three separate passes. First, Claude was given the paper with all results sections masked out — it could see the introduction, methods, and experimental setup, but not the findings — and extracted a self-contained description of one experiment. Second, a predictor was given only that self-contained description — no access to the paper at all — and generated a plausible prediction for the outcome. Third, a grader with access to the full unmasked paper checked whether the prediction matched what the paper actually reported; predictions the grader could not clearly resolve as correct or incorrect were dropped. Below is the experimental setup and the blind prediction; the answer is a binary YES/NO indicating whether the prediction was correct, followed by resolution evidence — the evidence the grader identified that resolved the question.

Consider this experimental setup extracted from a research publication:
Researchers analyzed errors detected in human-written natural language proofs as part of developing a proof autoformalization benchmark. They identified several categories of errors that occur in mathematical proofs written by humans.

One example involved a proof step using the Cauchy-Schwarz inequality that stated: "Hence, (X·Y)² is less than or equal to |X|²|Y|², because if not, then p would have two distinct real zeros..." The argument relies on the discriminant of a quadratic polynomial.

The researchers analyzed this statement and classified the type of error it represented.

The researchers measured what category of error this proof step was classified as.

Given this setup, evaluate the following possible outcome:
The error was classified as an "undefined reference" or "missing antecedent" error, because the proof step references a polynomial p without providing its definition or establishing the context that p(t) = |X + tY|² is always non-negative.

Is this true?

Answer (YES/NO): NO